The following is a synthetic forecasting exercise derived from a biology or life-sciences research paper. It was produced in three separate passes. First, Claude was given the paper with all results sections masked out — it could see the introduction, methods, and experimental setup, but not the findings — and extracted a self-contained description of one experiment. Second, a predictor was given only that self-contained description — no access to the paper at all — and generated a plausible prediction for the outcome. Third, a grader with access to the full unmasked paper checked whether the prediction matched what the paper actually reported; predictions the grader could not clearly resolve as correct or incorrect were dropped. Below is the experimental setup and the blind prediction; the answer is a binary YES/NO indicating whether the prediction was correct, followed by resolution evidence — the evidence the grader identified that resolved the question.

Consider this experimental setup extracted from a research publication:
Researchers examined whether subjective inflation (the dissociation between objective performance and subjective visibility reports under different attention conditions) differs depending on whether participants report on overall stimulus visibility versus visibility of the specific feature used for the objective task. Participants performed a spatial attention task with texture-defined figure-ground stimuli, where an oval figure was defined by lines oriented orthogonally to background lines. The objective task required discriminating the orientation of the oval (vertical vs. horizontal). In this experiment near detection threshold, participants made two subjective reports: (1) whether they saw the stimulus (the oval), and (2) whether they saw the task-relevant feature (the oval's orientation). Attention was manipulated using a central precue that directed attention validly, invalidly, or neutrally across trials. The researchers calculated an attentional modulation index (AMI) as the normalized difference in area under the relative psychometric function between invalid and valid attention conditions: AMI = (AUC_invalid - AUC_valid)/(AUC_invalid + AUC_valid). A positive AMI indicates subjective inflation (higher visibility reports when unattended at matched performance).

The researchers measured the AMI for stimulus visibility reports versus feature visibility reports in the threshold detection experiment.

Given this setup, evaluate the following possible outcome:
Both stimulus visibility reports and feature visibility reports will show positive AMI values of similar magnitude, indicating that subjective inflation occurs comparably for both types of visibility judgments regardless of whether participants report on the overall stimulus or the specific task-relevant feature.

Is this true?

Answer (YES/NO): YES